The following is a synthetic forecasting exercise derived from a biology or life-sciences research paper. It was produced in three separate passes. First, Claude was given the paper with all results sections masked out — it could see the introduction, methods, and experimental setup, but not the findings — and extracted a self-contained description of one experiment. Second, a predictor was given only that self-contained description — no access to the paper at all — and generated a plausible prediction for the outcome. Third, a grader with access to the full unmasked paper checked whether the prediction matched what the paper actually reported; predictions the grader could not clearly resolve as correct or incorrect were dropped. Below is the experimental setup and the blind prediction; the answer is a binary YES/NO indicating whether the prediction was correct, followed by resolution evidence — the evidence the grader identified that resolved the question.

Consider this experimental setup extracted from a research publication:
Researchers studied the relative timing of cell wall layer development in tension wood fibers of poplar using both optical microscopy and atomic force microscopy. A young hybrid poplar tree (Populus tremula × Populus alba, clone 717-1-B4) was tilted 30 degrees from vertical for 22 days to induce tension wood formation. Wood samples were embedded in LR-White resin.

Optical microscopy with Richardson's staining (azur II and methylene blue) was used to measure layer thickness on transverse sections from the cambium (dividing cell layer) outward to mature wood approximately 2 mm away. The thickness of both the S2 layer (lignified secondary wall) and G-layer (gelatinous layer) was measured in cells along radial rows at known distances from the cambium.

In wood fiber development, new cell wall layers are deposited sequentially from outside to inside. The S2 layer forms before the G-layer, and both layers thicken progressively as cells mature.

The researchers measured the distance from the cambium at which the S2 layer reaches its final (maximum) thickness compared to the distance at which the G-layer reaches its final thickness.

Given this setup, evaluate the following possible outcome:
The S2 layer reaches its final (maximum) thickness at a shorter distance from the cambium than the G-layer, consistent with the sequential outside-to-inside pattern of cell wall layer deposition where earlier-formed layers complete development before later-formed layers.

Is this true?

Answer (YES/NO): YES